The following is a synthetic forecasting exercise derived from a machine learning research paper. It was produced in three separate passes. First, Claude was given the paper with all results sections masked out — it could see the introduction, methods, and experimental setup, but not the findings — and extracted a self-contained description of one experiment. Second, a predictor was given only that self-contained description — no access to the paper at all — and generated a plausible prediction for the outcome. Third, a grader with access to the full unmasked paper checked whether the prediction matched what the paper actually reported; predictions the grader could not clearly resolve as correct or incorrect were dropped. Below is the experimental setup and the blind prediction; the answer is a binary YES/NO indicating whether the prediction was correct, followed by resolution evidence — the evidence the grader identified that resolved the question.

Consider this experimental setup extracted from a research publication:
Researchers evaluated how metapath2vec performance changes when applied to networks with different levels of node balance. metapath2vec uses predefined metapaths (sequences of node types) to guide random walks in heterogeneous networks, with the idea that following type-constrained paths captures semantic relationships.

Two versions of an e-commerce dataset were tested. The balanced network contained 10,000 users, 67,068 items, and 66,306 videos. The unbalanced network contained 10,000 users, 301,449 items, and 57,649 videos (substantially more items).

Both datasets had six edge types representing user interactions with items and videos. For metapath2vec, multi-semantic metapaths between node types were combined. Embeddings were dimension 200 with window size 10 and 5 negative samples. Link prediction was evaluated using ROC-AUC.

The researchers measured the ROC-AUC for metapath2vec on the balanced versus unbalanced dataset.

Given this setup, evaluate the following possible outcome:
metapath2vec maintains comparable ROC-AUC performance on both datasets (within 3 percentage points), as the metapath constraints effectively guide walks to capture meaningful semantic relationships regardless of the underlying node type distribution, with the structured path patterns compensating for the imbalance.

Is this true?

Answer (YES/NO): YES